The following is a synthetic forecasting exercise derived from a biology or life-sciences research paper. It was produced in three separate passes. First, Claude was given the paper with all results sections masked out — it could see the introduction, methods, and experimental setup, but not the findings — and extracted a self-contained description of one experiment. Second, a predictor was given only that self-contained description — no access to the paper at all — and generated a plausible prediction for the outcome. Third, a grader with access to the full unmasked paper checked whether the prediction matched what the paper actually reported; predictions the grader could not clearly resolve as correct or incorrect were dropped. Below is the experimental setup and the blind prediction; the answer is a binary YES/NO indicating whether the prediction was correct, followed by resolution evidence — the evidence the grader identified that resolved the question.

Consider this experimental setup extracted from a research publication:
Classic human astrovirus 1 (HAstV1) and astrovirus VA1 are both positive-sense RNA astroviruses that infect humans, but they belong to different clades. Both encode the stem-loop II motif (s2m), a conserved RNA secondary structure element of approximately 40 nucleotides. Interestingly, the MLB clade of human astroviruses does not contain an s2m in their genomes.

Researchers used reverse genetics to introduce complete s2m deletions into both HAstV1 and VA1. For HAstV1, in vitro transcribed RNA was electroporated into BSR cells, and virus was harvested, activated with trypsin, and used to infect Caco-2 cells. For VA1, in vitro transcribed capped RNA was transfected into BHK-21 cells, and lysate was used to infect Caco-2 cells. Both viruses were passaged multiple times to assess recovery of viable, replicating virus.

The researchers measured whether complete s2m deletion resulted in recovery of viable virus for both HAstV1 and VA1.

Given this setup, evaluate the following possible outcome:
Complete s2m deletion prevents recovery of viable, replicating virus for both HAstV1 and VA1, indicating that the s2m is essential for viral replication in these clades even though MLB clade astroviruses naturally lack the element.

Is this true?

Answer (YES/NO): NO